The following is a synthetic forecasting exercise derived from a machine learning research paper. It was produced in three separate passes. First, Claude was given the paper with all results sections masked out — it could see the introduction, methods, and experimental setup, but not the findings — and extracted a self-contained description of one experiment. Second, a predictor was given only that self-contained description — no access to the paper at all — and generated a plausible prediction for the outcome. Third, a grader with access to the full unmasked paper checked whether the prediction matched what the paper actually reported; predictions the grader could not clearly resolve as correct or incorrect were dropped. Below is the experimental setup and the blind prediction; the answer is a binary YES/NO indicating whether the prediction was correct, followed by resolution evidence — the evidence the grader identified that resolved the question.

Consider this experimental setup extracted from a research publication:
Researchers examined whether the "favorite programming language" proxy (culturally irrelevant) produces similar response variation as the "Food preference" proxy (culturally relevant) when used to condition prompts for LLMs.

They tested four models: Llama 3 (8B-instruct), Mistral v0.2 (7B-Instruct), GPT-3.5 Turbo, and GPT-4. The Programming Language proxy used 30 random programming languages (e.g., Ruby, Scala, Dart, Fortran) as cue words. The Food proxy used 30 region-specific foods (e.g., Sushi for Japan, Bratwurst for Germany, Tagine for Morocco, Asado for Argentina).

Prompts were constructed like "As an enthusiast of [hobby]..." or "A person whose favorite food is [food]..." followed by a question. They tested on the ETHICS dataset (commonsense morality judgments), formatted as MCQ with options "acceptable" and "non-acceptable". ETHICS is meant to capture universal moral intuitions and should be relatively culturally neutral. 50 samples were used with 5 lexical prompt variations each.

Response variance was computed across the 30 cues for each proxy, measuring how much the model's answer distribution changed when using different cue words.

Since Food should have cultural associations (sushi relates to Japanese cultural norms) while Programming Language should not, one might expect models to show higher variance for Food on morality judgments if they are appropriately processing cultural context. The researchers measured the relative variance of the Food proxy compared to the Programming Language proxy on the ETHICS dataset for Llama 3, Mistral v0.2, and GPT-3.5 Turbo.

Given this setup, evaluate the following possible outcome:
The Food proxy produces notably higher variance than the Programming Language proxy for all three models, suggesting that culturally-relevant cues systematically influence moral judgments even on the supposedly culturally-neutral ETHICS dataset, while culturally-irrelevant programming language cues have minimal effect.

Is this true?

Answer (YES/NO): NO